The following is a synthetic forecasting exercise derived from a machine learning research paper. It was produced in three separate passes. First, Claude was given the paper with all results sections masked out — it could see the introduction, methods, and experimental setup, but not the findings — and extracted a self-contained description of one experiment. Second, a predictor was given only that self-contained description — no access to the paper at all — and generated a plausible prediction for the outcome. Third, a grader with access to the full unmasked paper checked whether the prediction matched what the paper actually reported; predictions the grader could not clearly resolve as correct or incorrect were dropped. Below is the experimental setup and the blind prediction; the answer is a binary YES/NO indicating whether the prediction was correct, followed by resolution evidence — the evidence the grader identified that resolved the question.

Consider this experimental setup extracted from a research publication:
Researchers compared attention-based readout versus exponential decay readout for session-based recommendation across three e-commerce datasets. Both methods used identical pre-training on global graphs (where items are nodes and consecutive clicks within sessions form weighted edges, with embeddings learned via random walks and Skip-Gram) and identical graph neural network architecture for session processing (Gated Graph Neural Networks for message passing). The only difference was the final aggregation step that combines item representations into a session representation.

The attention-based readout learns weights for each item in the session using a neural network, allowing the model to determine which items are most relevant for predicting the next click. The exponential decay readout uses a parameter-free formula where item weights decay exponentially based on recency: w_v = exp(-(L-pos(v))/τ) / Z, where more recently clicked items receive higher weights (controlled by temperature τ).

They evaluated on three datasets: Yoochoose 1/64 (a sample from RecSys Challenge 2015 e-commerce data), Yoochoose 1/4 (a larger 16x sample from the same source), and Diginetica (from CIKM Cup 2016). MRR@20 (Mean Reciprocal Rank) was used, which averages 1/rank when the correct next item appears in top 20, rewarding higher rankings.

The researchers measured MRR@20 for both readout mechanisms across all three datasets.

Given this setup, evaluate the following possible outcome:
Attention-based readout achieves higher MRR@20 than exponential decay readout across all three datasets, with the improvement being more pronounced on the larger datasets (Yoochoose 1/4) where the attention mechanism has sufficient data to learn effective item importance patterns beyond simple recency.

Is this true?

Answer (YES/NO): NO